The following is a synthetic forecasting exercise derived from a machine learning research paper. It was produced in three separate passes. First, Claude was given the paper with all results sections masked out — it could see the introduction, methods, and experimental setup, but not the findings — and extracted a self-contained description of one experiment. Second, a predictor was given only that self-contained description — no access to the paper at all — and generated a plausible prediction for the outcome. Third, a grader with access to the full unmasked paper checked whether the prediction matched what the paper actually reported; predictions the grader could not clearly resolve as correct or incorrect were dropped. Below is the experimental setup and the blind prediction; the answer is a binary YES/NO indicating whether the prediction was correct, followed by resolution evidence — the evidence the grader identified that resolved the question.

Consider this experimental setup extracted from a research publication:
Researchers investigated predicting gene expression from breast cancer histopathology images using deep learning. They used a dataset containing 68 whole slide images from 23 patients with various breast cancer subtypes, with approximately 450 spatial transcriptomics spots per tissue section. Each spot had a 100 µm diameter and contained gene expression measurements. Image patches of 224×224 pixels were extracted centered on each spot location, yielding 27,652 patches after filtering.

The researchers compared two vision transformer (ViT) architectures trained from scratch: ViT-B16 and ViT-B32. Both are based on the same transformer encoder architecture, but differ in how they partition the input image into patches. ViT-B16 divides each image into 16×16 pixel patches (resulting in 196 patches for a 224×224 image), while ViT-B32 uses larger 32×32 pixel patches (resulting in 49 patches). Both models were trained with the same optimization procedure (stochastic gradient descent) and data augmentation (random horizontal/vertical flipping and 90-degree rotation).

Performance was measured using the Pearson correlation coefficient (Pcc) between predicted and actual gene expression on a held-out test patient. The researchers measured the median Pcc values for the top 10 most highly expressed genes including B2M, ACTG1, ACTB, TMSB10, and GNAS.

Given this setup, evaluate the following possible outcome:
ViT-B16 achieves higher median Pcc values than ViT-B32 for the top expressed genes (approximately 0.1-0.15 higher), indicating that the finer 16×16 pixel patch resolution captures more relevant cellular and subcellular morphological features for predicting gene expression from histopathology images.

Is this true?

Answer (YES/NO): NO